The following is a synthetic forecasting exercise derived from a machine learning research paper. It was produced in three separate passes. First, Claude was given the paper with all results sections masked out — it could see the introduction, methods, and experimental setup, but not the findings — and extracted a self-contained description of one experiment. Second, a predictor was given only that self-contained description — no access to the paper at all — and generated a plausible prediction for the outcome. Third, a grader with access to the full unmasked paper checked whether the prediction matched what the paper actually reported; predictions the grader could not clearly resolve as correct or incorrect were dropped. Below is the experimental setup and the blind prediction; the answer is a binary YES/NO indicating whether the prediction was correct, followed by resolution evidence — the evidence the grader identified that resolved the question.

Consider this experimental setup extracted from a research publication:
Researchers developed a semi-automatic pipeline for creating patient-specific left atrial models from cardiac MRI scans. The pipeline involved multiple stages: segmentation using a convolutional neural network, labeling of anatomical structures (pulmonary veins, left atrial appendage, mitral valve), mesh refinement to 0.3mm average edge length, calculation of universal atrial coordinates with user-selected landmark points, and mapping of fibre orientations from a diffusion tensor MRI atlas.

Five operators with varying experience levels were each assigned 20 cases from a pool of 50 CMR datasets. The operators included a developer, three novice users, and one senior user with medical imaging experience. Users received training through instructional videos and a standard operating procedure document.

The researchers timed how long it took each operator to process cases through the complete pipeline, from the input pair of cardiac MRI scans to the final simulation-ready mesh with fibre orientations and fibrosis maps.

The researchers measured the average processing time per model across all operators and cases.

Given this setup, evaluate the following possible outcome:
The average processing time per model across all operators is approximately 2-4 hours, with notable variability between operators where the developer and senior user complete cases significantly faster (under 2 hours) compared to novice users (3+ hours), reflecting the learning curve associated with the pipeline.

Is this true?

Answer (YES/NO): NO